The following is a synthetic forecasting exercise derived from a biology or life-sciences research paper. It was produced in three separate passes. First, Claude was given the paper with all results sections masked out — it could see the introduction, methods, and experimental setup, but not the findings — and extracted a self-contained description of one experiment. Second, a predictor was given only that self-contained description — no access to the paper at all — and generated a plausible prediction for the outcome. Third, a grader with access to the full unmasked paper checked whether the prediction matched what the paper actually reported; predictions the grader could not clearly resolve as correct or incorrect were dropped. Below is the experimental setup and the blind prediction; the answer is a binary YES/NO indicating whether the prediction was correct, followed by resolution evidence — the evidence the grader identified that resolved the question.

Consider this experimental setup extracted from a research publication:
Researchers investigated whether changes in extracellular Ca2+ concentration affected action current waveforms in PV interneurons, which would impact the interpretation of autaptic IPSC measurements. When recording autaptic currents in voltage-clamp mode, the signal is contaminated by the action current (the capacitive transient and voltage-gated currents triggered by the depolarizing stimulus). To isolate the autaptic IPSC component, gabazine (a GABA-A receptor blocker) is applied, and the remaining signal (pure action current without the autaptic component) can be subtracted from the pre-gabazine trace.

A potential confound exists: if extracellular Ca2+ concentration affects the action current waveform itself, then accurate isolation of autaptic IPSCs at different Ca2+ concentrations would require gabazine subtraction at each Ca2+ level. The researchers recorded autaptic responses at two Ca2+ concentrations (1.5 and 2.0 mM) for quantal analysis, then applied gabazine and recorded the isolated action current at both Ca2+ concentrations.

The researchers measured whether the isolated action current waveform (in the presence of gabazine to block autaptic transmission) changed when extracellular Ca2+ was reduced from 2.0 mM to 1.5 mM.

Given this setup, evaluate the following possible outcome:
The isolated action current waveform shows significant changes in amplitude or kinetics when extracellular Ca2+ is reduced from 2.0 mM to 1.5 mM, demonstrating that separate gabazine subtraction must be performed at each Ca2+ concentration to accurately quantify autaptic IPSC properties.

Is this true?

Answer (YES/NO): YES